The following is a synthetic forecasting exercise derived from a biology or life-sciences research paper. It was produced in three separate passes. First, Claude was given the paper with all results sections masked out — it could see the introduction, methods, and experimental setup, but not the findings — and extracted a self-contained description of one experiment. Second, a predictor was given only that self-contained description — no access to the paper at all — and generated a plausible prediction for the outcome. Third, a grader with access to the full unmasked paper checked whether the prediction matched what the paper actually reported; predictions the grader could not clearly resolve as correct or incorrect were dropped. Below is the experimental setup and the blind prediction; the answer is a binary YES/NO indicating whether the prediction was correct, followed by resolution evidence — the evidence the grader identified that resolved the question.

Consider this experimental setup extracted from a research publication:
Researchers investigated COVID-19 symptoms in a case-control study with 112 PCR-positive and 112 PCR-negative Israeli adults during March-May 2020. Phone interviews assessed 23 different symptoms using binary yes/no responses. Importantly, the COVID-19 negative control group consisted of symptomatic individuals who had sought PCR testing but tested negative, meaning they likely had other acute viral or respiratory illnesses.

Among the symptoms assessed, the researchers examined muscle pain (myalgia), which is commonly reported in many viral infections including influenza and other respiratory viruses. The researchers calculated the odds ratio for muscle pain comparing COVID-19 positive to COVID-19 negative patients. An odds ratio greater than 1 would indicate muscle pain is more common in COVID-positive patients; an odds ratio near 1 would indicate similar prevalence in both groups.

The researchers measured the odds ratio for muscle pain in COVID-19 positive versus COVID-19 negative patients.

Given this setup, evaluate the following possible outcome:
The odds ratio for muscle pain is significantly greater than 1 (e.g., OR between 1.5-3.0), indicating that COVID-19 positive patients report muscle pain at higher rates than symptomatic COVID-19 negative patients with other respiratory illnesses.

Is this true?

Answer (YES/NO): YES